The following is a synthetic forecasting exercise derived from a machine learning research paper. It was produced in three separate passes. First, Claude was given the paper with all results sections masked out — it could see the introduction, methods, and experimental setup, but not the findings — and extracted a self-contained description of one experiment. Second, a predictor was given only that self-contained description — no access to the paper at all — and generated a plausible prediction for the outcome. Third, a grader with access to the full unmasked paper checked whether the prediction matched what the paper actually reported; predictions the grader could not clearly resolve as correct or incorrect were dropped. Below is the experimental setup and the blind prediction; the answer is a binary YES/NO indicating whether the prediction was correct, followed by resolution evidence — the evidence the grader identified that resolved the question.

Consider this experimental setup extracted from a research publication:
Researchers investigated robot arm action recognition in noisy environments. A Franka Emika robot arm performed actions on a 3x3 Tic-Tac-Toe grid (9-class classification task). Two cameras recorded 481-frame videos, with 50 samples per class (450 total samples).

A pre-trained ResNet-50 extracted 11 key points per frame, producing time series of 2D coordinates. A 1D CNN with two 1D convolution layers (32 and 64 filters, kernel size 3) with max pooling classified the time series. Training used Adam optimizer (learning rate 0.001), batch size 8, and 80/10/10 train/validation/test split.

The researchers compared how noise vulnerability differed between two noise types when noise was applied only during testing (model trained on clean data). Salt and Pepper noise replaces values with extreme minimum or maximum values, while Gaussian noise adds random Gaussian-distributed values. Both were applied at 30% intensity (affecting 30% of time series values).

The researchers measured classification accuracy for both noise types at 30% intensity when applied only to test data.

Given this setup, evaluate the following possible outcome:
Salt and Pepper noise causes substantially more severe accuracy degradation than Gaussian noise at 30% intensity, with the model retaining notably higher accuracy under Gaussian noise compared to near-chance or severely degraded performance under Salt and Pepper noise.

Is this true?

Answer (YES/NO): YES